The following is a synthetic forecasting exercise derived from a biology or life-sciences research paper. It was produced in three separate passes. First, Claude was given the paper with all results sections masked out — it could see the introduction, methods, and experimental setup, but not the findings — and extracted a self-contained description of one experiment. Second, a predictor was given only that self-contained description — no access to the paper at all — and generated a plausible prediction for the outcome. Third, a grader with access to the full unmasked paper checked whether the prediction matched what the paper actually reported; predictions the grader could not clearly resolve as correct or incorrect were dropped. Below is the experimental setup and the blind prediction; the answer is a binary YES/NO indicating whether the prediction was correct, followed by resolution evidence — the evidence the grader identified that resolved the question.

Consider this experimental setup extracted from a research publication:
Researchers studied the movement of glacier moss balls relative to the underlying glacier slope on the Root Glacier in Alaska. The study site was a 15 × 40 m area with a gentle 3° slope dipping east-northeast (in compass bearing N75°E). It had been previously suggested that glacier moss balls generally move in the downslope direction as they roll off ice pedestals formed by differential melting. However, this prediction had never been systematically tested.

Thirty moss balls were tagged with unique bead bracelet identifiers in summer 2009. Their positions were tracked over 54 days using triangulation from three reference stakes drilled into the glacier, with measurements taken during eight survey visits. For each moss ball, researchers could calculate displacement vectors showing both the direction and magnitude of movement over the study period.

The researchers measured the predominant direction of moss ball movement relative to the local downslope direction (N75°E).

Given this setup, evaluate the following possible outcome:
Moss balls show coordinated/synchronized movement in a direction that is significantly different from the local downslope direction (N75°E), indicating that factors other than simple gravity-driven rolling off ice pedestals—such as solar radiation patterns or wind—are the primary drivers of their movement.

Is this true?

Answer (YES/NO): YES